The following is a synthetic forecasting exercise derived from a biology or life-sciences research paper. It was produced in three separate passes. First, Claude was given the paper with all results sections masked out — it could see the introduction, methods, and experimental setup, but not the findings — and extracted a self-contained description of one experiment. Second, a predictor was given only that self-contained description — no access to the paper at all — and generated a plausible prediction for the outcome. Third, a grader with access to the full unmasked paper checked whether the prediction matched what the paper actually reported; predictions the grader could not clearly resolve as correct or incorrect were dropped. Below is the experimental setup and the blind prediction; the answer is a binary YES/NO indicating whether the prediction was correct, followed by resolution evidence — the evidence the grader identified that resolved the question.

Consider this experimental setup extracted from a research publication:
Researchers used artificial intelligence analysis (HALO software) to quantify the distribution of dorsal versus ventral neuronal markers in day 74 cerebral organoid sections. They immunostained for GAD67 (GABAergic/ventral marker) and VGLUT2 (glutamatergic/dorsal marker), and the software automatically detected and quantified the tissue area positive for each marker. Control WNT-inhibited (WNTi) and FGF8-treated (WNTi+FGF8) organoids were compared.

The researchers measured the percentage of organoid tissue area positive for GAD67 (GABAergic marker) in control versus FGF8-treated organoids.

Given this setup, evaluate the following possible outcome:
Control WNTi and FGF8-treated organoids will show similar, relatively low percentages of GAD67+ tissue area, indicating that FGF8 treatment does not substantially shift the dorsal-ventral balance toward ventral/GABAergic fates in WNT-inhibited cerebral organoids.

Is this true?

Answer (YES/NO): NO